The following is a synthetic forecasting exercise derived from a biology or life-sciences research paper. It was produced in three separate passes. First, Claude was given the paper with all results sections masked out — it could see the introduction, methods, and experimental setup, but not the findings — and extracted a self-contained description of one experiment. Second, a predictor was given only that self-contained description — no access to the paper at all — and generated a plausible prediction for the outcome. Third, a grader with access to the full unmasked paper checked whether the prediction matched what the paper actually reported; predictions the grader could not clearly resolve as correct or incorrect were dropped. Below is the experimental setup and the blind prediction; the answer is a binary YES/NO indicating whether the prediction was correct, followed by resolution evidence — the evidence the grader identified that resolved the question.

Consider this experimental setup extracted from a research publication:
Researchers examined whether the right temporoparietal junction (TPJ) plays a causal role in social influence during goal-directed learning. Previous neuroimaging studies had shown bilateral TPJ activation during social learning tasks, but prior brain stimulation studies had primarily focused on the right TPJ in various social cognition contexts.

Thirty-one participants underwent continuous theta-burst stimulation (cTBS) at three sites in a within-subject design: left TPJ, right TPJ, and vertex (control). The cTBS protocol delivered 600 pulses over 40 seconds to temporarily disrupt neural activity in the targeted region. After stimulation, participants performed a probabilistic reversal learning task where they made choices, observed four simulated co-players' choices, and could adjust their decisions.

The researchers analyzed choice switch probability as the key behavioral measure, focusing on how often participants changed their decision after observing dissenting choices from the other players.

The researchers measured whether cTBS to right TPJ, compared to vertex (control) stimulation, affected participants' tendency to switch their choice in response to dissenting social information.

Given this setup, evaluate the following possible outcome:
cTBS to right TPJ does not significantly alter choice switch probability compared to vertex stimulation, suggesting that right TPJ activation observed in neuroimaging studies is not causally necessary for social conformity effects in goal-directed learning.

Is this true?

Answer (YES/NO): YES